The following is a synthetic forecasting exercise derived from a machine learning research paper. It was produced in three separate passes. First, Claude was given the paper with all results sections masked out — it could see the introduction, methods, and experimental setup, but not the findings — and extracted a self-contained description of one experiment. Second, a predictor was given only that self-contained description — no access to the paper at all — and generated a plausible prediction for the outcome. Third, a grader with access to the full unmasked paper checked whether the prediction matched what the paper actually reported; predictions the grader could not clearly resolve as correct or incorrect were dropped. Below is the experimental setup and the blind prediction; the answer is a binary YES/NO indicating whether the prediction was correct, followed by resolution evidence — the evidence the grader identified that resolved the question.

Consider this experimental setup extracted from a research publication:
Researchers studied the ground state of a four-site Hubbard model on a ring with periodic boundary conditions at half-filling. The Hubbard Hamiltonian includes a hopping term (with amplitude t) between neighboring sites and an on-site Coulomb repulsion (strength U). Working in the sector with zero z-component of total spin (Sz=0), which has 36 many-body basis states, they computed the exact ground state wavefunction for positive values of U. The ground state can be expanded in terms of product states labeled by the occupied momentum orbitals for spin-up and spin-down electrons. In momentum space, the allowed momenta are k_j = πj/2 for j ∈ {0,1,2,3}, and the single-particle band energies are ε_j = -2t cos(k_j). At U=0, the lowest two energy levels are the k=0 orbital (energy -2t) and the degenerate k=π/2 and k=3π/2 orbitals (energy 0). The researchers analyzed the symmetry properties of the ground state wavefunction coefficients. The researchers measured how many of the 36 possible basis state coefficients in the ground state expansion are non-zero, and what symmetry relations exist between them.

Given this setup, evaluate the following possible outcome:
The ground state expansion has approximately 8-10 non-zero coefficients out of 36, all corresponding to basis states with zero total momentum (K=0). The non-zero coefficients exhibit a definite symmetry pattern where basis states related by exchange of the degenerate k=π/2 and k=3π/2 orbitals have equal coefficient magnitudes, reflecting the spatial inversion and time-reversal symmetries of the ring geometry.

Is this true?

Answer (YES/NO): YES